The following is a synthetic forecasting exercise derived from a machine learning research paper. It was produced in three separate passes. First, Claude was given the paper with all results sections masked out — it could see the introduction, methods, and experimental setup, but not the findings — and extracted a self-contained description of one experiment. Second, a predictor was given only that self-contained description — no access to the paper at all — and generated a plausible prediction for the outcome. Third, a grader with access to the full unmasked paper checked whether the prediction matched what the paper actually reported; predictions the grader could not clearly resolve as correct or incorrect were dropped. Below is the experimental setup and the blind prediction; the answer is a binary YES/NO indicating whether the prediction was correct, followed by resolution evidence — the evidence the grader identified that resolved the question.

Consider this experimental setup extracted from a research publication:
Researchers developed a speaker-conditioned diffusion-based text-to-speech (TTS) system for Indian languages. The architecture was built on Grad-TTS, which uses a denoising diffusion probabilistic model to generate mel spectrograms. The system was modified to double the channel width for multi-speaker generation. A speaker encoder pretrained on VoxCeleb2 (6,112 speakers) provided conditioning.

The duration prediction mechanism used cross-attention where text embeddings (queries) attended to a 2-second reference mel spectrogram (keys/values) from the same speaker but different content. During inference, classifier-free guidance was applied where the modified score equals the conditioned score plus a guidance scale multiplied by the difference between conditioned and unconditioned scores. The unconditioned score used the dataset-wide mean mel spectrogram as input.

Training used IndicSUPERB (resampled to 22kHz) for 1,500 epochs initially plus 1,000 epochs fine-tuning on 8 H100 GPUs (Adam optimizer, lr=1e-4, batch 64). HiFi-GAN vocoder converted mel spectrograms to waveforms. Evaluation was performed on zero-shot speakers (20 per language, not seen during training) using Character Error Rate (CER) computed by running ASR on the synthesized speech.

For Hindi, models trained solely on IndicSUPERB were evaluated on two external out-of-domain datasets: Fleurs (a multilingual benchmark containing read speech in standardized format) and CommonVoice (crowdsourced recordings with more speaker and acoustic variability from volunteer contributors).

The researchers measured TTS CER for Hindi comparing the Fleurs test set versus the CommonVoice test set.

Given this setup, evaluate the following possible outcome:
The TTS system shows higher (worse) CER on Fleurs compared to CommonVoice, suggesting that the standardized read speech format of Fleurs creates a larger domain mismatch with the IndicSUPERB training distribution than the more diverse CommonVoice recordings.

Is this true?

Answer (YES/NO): NO